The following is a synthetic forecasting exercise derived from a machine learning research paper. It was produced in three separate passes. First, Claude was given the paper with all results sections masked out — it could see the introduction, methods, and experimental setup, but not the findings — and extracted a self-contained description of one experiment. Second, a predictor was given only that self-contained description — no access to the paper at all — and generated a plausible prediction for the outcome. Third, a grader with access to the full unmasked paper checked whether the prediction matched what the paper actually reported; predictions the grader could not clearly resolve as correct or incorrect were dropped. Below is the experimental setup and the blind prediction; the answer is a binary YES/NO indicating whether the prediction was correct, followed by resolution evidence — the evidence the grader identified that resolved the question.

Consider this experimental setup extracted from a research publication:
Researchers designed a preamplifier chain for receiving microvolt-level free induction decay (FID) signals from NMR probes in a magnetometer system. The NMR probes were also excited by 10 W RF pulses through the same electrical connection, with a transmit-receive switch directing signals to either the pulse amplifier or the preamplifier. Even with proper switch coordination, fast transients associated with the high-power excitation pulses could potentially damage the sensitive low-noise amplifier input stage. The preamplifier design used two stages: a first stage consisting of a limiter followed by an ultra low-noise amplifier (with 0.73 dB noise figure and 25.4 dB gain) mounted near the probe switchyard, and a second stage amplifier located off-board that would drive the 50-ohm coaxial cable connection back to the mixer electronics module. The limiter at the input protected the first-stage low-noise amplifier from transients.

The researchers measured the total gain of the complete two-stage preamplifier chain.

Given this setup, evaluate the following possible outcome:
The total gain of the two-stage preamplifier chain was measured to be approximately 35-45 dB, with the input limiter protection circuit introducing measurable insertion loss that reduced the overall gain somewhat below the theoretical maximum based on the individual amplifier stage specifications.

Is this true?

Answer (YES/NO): NO